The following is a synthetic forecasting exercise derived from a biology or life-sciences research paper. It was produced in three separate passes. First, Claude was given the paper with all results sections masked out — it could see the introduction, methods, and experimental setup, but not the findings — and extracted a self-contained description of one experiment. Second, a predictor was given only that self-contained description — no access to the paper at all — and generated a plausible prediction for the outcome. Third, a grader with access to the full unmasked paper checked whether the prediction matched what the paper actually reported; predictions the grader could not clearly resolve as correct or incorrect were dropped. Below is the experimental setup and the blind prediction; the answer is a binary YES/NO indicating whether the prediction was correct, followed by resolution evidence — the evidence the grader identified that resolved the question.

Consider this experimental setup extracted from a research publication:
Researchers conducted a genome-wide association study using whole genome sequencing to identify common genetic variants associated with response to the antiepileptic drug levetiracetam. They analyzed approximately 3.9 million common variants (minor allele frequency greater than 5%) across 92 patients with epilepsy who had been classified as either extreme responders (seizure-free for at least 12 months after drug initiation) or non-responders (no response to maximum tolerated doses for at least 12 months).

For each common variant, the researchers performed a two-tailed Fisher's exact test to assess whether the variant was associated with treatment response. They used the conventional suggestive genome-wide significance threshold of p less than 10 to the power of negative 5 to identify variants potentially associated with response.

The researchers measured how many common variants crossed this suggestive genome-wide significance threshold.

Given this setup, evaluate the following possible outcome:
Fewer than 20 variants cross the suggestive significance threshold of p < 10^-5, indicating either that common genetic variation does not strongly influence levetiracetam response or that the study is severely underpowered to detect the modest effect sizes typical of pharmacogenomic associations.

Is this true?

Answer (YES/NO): NO